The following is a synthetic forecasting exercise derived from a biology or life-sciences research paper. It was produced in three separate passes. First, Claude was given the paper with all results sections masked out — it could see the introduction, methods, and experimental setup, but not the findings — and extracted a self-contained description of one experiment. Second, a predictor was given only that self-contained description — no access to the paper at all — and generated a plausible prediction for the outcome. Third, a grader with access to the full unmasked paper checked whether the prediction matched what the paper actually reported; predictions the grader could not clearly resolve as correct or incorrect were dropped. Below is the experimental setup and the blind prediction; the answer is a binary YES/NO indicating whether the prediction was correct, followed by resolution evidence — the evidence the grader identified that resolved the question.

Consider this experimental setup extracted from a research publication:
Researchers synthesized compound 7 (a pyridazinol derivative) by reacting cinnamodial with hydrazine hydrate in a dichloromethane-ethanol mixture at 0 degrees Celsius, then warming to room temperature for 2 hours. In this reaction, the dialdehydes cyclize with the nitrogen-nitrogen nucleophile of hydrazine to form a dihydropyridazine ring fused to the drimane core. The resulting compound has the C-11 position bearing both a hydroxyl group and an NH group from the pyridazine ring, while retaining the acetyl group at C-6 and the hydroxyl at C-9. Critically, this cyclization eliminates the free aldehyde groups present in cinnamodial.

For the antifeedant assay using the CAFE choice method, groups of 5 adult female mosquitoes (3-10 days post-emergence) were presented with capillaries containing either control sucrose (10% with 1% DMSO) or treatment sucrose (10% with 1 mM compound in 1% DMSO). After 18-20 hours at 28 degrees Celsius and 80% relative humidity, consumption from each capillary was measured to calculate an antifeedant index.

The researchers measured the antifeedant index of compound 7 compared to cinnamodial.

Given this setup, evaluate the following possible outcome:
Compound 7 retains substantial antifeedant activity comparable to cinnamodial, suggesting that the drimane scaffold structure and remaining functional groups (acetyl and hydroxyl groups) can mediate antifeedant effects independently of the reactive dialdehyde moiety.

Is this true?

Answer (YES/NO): NO